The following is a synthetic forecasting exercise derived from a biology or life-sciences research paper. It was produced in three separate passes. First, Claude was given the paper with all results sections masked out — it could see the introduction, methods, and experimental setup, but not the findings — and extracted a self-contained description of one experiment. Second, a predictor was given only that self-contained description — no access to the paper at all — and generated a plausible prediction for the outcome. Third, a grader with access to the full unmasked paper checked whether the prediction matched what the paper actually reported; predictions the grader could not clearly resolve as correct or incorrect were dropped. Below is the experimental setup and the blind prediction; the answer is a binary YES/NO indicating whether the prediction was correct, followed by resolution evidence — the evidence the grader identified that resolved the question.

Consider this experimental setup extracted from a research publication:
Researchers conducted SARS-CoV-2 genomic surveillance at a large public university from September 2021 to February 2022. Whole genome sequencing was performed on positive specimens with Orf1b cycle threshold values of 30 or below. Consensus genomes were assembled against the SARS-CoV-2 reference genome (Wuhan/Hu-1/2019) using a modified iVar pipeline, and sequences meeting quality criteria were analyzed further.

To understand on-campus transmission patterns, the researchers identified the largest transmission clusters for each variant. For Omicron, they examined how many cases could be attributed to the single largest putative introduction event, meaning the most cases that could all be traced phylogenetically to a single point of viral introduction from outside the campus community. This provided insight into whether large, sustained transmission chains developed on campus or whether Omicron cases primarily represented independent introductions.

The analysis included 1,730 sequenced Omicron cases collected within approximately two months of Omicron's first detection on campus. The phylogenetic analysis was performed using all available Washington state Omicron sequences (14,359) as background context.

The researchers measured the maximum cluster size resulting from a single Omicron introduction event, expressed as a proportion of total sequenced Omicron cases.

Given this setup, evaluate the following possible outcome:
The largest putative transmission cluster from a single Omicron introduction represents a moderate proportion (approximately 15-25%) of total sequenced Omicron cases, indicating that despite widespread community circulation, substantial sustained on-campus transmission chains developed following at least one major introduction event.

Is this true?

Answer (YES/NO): NO